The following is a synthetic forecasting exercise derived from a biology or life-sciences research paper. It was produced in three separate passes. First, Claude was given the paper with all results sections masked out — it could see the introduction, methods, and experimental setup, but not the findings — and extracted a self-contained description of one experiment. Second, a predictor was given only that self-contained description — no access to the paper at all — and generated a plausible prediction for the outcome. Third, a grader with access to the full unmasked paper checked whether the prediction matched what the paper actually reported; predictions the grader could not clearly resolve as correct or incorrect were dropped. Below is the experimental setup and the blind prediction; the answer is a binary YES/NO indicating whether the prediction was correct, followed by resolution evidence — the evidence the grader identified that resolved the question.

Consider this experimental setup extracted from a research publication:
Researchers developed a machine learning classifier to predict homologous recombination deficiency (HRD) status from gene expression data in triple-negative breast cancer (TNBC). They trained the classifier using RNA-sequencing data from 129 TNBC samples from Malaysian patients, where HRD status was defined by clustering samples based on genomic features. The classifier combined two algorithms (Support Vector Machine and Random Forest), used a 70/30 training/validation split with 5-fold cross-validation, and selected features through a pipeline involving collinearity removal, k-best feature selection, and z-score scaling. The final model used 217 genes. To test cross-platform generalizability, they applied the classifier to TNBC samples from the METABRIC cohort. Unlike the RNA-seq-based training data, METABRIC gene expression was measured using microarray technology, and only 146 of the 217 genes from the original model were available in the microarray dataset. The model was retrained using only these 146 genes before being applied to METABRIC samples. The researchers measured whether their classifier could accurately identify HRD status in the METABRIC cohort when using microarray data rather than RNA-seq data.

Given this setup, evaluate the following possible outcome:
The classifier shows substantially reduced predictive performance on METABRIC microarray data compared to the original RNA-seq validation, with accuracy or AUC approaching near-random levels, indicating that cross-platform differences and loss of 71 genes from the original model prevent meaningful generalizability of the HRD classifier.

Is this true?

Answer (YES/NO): NO